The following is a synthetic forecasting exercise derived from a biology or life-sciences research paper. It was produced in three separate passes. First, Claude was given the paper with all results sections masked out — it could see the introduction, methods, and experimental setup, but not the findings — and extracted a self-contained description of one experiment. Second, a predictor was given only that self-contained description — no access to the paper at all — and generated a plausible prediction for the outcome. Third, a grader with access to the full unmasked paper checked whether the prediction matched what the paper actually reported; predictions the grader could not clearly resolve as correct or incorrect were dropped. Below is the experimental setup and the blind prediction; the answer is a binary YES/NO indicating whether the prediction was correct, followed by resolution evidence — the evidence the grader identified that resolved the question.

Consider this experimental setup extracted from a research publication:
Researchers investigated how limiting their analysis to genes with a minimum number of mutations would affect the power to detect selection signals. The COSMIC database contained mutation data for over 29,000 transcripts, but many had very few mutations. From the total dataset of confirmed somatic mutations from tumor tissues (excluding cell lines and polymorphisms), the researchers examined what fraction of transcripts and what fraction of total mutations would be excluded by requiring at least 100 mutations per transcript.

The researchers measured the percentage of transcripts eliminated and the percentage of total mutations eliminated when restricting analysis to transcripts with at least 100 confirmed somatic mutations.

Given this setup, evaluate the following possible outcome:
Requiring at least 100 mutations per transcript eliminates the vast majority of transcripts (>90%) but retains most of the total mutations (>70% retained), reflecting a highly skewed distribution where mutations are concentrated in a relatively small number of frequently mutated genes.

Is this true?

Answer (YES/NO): NO